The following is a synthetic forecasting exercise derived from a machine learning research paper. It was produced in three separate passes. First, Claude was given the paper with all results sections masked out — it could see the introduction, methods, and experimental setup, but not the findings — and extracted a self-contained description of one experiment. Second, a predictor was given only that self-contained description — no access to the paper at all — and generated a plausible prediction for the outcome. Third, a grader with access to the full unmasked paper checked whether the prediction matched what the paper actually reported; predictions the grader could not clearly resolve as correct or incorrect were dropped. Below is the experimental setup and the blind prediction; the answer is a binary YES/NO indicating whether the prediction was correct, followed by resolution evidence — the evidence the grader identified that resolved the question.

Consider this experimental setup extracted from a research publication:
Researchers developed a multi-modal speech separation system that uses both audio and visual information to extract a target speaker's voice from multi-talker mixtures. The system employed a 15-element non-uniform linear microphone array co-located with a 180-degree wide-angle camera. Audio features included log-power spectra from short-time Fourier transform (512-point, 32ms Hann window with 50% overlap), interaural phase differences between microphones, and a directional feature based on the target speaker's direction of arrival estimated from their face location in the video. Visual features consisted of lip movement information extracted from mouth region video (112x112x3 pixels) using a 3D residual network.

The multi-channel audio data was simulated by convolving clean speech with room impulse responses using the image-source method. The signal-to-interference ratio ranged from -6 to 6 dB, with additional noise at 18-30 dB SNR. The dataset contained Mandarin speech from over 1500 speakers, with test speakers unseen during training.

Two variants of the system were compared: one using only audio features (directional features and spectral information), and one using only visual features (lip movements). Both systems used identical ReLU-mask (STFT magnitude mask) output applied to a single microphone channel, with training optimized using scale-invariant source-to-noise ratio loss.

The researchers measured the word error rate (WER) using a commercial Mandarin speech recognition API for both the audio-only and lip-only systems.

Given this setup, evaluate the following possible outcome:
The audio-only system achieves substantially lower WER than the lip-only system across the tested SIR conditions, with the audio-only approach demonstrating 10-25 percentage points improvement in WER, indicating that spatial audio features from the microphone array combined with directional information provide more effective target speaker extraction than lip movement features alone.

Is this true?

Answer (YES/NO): NO